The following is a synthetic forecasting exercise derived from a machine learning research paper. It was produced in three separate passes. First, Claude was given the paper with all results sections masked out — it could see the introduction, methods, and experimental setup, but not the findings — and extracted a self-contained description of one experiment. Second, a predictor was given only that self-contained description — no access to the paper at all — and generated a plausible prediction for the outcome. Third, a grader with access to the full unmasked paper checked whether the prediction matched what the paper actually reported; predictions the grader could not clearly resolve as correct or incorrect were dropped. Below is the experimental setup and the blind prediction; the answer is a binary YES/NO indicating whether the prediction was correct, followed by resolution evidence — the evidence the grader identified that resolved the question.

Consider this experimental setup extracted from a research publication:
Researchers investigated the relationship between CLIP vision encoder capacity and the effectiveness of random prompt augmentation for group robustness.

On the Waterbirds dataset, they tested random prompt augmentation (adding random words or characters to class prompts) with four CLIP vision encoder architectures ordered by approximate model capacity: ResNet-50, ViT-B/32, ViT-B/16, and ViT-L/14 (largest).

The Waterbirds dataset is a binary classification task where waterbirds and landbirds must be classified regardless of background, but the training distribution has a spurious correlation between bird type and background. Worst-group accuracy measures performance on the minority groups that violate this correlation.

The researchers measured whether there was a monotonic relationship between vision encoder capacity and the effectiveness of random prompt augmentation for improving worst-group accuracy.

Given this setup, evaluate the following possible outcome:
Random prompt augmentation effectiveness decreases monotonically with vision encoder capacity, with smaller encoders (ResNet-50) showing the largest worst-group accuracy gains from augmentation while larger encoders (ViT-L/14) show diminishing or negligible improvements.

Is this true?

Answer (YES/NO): NO